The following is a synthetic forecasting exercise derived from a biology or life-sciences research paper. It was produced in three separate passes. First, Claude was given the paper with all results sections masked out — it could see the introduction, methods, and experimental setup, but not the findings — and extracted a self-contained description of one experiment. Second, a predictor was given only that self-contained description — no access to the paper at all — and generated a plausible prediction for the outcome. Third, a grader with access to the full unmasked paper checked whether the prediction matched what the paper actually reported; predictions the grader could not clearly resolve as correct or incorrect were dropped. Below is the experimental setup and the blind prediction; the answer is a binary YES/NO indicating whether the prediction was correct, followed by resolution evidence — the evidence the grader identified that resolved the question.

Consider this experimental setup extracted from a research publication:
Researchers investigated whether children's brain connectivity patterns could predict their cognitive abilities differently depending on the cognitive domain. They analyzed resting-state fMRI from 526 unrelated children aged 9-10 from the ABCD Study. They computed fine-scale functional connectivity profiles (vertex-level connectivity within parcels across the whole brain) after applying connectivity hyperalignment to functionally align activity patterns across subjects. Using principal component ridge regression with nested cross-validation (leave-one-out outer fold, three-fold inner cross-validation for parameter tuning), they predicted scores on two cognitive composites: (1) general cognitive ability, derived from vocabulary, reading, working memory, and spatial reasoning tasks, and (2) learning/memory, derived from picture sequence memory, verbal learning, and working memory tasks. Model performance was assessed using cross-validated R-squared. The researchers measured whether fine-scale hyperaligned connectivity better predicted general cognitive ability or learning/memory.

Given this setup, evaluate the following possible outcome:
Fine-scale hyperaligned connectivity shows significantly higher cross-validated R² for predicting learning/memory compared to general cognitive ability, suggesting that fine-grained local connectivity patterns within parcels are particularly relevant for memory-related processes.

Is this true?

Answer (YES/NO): YES